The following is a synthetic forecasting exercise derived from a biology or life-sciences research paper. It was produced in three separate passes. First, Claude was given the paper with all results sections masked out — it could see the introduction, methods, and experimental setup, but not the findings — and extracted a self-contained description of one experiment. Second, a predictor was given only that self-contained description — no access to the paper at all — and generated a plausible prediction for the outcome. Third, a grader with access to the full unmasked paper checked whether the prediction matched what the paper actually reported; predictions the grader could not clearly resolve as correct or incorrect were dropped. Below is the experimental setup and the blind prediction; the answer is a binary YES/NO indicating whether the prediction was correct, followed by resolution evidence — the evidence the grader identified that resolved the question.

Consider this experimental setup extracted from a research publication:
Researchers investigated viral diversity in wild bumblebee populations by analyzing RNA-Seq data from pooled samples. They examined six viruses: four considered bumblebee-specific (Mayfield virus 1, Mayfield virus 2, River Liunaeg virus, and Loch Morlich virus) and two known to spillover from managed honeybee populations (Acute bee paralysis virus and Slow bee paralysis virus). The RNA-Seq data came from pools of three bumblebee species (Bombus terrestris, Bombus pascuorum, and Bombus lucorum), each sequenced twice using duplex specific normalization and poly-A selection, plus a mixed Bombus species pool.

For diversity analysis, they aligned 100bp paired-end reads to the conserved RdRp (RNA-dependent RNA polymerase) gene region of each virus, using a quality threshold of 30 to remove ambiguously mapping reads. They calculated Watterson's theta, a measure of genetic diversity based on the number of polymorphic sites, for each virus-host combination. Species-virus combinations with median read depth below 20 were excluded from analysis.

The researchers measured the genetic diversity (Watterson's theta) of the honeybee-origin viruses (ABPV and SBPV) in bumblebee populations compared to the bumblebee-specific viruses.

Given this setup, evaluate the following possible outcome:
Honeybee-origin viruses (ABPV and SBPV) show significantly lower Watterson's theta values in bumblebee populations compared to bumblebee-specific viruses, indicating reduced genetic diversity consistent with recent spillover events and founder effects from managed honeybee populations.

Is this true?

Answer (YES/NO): YES